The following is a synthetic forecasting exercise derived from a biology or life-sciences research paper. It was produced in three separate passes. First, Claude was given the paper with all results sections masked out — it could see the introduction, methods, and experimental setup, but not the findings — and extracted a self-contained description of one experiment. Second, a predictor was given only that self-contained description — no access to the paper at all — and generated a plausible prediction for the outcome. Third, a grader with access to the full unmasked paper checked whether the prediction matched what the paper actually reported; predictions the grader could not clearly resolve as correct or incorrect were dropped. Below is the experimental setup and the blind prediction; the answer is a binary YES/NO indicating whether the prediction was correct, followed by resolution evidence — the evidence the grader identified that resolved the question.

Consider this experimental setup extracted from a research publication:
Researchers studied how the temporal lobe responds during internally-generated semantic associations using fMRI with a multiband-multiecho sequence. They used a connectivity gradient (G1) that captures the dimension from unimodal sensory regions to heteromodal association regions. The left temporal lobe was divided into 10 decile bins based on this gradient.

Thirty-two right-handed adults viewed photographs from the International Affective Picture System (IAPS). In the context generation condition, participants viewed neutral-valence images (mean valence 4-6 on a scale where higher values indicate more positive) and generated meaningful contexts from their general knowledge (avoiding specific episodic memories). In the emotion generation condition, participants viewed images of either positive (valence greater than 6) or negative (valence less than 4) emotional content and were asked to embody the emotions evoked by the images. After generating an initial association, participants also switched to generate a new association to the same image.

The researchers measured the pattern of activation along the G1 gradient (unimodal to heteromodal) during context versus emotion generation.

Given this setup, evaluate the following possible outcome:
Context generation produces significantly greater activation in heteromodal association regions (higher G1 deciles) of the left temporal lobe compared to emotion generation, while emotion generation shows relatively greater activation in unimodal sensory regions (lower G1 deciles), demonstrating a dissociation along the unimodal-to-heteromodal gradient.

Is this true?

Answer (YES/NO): NO